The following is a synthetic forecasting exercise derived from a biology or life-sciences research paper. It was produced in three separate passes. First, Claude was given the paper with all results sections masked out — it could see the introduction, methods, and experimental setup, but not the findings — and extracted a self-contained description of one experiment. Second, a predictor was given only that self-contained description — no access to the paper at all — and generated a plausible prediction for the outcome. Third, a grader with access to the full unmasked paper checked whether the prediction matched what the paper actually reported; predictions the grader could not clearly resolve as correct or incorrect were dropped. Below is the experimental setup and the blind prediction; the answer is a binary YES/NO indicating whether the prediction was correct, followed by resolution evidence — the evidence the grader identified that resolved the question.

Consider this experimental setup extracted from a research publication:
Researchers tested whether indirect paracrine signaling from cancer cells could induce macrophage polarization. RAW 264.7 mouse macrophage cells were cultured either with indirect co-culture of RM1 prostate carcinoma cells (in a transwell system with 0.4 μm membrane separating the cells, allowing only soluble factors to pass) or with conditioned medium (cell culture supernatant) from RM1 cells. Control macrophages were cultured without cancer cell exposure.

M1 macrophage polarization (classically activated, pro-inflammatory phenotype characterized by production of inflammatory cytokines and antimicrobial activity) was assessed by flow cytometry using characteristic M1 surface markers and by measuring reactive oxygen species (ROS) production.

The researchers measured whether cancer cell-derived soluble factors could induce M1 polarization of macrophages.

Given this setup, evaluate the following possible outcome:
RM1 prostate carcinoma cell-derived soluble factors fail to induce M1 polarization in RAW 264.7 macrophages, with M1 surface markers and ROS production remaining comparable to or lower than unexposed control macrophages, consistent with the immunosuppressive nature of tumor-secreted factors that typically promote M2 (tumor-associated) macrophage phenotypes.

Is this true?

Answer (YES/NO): NO